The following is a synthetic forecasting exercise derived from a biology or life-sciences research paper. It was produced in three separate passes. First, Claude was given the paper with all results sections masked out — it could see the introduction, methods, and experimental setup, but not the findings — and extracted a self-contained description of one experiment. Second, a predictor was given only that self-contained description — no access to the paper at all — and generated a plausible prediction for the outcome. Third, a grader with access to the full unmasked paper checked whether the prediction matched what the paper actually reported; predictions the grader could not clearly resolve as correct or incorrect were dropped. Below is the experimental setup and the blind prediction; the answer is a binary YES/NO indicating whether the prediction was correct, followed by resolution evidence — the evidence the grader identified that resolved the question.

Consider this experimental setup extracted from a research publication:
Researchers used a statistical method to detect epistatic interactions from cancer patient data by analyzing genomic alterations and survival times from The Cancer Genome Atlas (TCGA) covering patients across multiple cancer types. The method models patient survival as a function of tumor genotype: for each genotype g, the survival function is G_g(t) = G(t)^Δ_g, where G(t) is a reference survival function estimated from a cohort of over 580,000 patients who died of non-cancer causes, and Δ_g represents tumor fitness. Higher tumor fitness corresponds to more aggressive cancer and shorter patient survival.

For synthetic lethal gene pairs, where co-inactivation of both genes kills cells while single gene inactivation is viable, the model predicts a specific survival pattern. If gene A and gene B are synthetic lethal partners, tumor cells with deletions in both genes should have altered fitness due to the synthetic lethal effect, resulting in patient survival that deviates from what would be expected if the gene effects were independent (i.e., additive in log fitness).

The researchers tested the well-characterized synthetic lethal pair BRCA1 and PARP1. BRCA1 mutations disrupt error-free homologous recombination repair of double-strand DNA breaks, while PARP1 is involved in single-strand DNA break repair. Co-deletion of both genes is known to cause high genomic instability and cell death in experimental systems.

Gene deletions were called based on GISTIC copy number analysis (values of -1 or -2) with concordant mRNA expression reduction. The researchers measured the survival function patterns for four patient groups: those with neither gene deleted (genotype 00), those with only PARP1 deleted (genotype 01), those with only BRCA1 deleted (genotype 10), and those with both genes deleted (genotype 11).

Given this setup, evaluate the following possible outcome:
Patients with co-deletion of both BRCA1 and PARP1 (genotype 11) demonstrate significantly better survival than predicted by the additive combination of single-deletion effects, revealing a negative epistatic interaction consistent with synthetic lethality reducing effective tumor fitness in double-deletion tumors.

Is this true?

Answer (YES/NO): YES